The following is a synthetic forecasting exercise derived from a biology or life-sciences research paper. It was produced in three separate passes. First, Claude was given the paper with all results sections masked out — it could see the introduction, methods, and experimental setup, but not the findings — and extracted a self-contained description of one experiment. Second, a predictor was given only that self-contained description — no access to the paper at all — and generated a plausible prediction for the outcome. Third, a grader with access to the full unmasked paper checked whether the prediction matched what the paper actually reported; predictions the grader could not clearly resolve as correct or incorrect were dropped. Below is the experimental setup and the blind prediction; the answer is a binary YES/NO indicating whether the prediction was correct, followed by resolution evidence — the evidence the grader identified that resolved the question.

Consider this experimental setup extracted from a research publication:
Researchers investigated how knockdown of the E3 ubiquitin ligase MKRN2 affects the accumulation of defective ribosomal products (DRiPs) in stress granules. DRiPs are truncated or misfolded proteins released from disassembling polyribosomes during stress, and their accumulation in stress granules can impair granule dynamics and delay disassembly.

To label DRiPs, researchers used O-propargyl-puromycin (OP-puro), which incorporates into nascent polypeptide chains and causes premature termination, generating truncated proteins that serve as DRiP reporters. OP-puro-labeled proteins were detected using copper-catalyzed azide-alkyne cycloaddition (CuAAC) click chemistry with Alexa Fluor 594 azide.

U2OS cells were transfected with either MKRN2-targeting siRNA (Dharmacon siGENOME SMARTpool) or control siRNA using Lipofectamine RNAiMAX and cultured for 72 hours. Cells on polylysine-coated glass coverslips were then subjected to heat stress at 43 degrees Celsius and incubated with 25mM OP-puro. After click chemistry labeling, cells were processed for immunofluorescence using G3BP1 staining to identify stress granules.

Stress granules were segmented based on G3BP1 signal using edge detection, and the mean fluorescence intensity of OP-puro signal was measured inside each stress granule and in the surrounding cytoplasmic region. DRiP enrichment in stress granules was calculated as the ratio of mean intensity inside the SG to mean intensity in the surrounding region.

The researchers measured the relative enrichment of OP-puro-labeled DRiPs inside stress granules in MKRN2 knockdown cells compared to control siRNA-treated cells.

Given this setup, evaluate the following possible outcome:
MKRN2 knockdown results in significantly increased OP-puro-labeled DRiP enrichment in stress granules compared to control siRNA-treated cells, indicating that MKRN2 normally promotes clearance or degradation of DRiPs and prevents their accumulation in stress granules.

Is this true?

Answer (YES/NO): YES